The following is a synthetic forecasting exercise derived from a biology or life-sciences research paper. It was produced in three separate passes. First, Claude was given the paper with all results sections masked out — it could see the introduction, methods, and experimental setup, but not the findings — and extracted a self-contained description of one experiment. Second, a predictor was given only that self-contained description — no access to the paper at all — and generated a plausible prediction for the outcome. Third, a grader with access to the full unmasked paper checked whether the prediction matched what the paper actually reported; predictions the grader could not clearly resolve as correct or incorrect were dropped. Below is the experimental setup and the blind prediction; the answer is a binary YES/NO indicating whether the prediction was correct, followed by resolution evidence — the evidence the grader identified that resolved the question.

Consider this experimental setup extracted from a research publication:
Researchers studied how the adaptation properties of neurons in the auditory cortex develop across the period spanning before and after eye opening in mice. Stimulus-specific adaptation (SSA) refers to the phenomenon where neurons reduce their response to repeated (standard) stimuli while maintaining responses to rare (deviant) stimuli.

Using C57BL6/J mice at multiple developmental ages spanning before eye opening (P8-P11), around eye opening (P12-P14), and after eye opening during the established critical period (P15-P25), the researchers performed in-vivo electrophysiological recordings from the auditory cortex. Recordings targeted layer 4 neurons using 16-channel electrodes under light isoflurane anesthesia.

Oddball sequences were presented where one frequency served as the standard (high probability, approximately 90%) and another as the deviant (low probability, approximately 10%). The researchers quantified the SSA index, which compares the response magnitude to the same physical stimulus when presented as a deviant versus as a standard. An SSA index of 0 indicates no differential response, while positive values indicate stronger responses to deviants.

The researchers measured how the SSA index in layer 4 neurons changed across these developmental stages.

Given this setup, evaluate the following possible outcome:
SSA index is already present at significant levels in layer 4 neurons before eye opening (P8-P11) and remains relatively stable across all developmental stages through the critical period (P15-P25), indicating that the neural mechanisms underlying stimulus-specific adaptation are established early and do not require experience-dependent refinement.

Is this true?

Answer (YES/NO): NO